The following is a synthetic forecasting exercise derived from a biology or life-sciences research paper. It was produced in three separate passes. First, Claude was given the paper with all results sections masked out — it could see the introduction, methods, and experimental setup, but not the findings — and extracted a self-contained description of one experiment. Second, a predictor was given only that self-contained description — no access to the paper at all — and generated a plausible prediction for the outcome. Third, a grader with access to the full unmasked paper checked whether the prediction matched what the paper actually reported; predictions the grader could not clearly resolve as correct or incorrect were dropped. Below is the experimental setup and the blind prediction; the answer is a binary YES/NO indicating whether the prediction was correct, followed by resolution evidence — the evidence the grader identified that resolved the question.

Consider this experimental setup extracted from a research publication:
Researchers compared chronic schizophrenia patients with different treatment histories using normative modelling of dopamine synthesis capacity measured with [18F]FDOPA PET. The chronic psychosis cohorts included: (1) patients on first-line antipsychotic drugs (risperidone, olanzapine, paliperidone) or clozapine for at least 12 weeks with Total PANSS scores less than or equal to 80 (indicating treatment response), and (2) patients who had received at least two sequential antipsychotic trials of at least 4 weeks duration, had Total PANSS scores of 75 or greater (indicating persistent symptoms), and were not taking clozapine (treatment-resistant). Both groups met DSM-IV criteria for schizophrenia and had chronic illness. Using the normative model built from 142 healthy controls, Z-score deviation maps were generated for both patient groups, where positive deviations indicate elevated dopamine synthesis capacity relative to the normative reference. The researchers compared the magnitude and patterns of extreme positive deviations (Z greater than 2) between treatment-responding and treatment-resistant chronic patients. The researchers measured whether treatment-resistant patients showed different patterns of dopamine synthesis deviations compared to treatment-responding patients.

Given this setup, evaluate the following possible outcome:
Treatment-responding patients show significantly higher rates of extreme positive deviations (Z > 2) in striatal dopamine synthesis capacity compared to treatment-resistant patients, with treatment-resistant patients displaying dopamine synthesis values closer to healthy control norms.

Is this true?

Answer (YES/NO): NO